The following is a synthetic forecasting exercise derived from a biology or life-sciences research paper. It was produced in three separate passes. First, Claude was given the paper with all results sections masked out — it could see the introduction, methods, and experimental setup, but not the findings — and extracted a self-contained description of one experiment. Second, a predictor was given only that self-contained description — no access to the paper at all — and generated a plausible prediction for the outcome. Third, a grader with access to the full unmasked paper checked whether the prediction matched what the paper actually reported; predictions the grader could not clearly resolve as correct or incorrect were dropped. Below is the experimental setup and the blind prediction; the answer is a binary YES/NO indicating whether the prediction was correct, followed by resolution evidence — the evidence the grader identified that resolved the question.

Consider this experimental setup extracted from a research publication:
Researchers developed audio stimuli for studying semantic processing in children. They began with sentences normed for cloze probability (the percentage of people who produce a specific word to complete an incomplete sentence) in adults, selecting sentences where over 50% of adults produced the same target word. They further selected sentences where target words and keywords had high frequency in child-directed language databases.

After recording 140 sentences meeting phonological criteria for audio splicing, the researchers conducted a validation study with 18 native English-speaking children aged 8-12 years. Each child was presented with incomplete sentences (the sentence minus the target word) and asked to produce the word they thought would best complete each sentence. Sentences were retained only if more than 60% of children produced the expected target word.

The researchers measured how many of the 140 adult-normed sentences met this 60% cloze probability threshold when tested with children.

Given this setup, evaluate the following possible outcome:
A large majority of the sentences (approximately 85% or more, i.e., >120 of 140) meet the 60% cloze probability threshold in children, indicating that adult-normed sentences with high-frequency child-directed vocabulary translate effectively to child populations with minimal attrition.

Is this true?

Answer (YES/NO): NO